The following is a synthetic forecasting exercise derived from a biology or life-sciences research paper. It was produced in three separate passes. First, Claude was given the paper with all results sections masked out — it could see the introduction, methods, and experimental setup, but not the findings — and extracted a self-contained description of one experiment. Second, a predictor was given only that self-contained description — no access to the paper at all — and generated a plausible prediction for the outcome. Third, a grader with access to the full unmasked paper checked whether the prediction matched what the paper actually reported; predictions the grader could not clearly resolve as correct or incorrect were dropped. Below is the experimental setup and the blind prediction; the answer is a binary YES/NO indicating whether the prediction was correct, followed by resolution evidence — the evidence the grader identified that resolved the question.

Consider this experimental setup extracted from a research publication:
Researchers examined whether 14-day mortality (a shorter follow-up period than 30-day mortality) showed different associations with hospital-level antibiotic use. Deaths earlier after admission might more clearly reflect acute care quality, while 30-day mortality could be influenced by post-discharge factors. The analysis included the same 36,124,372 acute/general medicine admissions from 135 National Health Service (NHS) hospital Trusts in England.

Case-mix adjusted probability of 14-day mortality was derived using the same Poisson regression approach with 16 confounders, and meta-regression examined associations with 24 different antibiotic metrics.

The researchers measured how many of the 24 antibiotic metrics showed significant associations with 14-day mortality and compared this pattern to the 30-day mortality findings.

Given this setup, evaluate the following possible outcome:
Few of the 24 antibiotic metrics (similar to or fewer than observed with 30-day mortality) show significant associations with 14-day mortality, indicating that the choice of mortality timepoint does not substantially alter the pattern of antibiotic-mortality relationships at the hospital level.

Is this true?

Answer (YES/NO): NO